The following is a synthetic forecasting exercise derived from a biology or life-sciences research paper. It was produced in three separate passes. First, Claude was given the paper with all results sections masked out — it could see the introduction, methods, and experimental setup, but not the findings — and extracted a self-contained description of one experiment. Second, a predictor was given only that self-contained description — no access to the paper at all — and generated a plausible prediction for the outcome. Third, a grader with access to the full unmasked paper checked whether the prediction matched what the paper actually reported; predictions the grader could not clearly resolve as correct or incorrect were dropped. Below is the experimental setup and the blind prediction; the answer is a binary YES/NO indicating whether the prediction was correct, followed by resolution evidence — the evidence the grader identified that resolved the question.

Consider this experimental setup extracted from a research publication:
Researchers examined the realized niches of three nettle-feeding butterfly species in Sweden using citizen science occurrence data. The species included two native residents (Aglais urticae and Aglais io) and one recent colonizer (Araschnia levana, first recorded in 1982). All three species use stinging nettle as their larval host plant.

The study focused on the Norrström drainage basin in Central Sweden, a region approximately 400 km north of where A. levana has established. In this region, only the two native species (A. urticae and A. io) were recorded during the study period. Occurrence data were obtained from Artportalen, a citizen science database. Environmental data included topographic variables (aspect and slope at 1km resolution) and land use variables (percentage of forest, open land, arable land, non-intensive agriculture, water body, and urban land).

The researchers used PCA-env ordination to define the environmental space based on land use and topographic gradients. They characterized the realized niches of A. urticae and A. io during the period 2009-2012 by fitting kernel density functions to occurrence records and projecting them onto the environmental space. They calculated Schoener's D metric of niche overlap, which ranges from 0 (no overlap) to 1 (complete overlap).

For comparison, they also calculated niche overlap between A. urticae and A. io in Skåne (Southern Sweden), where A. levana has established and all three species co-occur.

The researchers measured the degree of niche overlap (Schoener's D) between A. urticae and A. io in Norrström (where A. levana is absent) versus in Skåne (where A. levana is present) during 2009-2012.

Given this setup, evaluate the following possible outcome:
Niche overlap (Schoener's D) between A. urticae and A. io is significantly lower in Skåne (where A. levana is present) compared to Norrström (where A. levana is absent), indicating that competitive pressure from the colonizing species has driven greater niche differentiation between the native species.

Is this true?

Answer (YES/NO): NO